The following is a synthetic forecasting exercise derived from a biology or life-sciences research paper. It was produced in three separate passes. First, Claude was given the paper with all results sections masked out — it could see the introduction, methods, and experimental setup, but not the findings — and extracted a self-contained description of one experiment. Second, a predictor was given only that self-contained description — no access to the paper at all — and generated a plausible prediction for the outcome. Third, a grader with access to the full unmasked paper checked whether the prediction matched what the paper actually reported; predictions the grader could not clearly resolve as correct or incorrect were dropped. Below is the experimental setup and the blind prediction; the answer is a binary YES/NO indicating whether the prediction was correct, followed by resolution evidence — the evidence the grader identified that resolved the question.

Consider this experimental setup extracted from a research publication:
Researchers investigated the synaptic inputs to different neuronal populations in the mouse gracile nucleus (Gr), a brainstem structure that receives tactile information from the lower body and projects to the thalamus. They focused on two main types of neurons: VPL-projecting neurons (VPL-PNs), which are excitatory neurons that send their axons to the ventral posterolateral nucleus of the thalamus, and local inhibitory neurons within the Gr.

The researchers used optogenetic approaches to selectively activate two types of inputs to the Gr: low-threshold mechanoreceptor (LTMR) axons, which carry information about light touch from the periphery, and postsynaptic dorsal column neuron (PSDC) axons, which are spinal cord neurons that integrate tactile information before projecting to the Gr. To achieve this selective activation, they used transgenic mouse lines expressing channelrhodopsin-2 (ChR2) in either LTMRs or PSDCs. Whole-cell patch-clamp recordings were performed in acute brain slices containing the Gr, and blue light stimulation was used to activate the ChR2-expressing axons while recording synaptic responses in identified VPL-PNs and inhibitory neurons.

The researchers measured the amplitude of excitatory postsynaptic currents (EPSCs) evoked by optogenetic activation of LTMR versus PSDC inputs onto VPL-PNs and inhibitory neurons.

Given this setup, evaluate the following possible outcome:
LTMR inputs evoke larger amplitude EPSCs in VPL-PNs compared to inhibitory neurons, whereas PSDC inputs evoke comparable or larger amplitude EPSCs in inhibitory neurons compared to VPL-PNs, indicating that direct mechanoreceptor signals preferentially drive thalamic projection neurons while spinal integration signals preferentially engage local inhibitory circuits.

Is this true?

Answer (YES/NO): NO